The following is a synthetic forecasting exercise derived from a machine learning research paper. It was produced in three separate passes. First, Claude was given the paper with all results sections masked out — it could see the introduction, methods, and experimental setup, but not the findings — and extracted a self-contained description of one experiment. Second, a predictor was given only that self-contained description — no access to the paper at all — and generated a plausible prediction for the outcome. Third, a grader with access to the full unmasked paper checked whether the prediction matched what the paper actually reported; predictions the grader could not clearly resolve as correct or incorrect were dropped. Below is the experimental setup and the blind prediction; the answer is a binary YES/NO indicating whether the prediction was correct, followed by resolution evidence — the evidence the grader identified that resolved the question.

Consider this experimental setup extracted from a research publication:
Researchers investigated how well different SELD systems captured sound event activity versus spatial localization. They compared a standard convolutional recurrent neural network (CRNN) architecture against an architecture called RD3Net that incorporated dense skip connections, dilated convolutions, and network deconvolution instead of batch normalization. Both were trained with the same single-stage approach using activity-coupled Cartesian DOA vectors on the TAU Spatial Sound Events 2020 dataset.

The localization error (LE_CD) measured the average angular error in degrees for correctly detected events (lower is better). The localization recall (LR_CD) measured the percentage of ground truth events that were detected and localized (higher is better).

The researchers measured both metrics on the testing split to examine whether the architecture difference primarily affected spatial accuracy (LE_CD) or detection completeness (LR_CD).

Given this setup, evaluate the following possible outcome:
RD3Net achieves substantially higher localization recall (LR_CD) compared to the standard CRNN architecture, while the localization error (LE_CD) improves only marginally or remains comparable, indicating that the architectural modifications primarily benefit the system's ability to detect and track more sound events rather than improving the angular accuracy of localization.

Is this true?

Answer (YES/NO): NO